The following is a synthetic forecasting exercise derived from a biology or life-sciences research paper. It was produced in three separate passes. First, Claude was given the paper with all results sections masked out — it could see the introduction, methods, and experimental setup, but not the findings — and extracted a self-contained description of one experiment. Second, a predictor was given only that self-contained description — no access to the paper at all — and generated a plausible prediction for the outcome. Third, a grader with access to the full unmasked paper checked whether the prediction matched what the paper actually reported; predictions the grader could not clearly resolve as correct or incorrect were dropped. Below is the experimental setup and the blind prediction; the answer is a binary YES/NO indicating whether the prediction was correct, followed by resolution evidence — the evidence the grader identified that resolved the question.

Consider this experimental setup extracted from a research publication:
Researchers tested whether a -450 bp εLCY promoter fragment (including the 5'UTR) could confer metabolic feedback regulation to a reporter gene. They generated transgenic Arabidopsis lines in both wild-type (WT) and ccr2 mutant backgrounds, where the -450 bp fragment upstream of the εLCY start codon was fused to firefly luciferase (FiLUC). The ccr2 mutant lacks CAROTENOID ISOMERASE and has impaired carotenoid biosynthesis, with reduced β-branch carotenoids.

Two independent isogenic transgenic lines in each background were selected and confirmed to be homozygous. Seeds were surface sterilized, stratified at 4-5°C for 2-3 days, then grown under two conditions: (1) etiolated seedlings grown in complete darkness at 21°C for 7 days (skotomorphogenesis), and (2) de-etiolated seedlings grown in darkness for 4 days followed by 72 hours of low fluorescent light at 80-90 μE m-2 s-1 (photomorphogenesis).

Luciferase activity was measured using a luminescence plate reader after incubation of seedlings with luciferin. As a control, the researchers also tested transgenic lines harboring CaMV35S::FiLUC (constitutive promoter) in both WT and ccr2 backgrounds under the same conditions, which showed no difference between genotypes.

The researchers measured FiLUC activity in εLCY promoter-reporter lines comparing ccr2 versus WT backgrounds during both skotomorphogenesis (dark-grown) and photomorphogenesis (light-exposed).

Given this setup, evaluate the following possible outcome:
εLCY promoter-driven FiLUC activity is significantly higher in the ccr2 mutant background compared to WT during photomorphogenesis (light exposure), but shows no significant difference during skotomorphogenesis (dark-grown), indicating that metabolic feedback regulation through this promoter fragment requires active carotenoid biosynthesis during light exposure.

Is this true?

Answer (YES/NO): NO